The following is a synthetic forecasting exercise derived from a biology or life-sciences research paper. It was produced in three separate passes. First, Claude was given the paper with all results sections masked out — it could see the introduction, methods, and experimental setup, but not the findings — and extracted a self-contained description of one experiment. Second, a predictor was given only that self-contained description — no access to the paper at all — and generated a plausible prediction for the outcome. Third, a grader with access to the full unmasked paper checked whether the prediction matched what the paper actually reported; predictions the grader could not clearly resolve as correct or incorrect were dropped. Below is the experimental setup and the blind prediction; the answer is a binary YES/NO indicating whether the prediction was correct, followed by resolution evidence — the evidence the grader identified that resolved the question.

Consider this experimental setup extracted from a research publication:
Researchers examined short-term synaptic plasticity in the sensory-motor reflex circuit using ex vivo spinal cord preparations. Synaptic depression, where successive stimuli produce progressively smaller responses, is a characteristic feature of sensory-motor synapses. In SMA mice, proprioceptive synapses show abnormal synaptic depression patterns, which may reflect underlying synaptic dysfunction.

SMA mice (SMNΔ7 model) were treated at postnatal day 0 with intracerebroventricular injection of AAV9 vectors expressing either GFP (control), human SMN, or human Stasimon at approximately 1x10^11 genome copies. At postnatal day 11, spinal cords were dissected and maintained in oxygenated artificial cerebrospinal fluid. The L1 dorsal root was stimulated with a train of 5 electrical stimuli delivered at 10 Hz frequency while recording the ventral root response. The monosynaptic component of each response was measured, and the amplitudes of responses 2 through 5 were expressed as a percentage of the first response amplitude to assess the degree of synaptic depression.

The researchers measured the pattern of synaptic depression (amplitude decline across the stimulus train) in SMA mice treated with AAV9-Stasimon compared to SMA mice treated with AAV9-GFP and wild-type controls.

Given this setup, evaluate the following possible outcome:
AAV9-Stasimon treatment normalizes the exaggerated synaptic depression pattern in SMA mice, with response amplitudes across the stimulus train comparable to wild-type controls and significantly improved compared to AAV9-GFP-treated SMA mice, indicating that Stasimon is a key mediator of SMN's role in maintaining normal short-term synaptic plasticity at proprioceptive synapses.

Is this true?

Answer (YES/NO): YES